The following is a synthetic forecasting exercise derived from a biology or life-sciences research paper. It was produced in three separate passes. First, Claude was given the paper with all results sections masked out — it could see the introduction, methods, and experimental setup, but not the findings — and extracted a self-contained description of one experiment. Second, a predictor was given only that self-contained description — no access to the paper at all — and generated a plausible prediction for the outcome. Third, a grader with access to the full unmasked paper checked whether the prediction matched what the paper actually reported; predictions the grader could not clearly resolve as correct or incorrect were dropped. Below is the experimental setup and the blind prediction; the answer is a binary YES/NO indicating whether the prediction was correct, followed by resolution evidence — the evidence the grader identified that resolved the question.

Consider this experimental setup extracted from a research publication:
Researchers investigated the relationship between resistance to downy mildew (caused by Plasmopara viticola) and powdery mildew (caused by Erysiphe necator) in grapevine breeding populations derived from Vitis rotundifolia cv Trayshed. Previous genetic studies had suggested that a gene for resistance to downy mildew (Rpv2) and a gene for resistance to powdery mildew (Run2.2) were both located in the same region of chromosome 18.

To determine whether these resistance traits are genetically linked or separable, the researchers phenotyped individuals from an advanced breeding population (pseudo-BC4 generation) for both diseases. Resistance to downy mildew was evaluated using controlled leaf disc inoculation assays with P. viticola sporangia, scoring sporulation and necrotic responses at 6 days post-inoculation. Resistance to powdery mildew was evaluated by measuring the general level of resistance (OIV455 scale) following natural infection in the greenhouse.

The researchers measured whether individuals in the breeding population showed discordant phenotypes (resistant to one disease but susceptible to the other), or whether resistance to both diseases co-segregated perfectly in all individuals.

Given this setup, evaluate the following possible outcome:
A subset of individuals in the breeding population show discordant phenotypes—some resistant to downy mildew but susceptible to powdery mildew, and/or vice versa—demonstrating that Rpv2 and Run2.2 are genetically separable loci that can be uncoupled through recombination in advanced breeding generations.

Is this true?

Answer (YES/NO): YES